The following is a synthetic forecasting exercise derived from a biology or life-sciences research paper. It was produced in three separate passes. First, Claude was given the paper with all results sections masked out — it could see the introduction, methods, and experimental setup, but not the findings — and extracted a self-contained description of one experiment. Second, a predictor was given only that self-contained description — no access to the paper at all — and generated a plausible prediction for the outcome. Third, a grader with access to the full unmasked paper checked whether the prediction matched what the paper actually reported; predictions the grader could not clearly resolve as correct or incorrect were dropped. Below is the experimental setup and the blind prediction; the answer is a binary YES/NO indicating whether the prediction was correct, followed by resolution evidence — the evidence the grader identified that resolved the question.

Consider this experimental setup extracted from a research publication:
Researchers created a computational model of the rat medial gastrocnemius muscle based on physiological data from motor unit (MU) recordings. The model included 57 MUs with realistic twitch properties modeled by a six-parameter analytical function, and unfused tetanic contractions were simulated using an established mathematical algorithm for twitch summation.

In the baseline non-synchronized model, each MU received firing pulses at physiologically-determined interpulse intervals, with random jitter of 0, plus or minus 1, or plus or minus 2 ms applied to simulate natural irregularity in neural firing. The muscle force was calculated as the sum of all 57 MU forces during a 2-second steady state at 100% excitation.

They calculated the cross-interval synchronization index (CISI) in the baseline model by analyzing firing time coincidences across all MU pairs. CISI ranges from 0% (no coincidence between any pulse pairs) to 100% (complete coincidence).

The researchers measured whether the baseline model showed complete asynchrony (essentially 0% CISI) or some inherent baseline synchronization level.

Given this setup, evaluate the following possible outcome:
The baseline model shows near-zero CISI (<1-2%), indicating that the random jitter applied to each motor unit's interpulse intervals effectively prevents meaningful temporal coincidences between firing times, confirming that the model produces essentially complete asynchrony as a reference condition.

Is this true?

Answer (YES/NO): NO